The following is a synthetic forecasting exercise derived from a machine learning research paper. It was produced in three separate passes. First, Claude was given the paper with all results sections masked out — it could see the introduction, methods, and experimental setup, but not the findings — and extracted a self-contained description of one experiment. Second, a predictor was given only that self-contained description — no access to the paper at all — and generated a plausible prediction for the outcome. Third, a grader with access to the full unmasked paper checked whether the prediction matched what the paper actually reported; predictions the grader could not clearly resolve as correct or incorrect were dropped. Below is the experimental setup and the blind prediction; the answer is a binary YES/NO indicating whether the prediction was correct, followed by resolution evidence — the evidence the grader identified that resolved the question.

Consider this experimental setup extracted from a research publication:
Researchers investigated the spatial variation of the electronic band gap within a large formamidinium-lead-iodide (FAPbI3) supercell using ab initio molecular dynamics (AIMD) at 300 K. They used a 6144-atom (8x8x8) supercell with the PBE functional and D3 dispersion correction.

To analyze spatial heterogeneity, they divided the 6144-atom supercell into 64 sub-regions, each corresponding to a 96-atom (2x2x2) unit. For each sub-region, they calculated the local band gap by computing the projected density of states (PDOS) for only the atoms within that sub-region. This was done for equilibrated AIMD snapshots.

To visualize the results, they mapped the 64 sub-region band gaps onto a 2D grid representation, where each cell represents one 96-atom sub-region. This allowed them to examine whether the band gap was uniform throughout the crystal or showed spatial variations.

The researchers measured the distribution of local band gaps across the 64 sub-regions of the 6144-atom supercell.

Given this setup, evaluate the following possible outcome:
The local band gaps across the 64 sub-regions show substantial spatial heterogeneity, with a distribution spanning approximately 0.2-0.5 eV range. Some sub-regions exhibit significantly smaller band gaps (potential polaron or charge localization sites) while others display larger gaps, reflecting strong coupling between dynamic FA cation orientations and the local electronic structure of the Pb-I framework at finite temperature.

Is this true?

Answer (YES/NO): NO